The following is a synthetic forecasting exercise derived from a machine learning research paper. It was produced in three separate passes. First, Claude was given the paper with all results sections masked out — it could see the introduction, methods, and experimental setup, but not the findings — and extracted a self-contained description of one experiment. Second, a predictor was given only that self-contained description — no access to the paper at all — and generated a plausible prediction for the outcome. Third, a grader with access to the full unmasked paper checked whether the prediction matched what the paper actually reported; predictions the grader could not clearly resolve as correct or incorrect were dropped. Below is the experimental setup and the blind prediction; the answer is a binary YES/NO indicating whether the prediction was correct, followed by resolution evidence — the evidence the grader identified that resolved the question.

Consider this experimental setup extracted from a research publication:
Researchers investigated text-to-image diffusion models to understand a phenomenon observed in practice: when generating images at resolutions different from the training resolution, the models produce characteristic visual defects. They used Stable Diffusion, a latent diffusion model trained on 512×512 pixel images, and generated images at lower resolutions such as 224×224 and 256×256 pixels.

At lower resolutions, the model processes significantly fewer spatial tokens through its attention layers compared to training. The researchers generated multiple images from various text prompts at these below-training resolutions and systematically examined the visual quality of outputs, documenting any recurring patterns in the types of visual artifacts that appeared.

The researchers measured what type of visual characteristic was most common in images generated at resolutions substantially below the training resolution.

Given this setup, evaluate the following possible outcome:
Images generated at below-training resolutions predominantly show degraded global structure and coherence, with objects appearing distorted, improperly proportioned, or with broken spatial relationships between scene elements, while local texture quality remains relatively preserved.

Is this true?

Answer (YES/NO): NO